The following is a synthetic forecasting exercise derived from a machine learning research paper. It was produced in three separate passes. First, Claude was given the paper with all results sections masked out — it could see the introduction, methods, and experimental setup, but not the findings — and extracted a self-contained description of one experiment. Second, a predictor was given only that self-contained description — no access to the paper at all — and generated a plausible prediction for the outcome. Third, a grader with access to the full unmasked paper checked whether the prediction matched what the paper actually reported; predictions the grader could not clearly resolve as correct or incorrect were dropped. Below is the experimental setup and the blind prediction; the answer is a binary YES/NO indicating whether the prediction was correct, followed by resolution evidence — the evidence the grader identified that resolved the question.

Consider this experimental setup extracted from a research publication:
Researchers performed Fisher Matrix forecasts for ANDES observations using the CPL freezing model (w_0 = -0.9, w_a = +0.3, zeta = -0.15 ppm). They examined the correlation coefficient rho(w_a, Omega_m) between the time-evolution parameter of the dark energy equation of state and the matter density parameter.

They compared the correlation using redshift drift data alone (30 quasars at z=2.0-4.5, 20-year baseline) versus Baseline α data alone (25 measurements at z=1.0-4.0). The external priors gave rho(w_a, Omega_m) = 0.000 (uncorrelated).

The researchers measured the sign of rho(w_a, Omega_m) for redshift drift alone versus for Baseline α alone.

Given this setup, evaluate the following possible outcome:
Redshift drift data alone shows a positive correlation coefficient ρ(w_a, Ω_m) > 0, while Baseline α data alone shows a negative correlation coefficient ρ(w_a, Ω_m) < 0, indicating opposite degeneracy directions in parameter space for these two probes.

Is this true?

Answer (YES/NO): NO